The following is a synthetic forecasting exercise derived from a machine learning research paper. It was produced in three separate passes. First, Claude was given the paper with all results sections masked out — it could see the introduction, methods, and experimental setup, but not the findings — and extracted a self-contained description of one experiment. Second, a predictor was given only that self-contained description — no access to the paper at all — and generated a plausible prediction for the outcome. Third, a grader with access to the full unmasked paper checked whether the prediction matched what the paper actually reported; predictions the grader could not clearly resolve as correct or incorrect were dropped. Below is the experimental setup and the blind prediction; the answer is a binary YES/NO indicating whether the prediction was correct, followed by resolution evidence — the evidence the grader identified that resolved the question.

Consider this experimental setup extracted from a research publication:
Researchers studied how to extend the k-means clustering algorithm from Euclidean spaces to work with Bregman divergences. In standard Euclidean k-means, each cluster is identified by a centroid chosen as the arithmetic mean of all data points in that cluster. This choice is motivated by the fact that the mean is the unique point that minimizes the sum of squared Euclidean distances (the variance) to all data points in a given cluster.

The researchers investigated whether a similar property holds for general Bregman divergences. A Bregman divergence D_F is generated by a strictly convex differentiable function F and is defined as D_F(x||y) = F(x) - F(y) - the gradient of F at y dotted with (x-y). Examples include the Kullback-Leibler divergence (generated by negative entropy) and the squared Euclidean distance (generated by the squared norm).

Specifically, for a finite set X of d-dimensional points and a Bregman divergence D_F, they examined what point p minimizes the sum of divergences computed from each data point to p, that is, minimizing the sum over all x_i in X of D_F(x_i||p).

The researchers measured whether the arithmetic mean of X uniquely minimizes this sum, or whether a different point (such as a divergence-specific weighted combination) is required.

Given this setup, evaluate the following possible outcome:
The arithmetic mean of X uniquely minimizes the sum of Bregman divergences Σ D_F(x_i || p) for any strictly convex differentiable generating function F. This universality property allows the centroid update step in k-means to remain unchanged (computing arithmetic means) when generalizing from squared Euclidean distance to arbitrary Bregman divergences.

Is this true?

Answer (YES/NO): YES